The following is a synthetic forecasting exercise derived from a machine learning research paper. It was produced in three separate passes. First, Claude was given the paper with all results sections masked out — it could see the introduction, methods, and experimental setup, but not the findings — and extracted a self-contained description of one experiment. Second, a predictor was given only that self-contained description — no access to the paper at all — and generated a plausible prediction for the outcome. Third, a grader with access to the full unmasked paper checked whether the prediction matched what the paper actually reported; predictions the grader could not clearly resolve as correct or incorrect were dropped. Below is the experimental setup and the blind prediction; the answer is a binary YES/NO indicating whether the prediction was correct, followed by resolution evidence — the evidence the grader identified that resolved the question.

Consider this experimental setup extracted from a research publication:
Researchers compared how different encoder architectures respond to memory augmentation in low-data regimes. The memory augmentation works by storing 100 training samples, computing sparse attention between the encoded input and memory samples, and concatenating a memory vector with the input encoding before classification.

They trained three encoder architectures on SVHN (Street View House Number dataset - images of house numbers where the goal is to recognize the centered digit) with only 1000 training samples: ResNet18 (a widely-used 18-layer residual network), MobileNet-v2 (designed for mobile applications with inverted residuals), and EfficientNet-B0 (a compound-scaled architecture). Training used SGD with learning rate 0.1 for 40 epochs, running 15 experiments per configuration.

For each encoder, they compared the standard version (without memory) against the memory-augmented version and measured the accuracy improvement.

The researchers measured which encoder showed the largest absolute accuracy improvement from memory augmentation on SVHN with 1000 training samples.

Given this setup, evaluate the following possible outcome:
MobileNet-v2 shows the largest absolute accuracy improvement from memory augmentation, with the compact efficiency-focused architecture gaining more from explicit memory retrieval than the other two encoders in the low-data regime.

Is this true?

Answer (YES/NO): NO